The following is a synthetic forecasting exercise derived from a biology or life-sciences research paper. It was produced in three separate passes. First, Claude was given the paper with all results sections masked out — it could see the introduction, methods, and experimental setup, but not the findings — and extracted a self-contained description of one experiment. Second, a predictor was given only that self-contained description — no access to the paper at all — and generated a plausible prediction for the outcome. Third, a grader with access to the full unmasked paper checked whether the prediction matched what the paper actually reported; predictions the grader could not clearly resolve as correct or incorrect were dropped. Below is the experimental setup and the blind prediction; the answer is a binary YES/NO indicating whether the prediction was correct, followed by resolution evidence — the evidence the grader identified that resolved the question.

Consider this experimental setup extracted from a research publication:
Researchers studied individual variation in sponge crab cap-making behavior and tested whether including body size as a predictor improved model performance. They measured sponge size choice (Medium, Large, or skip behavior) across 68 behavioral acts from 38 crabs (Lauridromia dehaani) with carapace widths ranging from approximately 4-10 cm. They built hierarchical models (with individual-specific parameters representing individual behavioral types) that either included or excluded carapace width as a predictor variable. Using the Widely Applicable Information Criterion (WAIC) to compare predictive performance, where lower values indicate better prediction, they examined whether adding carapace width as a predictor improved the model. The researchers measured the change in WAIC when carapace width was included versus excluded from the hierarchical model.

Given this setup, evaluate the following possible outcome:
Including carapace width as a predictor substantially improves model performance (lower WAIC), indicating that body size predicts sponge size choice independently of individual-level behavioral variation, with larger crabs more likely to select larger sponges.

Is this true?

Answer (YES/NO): YES